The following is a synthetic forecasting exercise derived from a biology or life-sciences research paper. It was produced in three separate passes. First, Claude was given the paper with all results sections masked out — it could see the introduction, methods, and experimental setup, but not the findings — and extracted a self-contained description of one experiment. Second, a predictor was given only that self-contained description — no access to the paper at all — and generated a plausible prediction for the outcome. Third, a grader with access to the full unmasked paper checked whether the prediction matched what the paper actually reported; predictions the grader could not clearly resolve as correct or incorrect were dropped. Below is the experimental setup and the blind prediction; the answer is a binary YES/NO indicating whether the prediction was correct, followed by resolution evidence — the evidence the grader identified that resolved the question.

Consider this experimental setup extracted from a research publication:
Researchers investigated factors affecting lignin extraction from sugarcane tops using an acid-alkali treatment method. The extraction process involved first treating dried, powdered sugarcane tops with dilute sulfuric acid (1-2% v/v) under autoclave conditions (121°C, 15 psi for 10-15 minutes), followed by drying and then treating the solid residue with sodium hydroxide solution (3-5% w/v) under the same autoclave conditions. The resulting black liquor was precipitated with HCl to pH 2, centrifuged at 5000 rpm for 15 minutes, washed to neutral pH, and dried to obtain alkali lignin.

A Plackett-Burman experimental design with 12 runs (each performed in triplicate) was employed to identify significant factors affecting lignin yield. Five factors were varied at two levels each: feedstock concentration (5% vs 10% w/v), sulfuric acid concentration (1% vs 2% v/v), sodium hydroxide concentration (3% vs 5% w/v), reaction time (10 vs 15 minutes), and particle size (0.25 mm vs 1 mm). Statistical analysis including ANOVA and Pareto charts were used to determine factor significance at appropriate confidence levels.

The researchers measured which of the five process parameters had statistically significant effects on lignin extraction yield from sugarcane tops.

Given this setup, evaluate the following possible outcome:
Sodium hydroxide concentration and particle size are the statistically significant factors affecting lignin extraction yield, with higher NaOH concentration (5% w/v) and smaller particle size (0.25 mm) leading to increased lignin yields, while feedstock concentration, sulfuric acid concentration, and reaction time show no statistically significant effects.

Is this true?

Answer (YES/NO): NO